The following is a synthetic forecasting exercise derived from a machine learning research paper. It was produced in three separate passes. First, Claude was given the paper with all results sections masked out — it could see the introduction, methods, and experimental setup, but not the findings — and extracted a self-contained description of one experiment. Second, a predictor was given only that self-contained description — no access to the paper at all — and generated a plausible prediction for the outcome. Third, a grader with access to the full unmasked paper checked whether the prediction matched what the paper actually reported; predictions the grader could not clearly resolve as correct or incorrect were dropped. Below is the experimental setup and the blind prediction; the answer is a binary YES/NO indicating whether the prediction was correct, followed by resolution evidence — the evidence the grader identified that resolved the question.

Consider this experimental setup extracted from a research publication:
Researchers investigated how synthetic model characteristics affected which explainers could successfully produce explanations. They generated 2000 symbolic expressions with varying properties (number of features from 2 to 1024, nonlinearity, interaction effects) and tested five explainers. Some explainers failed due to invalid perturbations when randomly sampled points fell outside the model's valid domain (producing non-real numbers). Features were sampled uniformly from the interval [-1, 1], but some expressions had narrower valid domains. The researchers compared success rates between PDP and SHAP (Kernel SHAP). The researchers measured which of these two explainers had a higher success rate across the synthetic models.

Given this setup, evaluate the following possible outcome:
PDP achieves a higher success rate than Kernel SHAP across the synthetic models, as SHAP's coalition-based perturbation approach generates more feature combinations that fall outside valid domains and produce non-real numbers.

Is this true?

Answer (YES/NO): NO